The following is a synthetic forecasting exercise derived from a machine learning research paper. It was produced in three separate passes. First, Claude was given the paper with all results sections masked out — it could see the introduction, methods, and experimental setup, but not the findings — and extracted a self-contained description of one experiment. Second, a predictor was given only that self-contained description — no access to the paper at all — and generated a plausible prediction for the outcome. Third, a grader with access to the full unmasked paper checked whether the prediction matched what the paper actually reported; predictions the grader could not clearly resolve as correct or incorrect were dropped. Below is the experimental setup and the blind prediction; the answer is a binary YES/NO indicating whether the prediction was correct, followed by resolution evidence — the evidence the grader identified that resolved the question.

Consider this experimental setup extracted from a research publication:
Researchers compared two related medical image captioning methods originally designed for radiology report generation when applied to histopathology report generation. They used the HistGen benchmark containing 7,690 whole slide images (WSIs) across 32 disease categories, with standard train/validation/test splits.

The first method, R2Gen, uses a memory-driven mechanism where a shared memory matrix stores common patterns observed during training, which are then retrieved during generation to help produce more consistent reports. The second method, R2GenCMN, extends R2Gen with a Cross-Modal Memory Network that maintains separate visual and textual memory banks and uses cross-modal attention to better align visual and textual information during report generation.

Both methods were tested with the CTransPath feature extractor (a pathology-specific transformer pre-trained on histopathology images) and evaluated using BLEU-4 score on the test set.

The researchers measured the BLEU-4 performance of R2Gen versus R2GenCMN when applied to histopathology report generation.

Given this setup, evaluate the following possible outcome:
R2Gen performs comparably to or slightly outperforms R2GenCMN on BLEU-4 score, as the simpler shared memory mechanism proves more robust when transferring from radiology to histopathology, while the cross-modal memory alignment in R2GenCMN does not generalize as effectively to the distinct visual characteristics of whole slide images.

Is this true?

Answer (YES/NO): NO